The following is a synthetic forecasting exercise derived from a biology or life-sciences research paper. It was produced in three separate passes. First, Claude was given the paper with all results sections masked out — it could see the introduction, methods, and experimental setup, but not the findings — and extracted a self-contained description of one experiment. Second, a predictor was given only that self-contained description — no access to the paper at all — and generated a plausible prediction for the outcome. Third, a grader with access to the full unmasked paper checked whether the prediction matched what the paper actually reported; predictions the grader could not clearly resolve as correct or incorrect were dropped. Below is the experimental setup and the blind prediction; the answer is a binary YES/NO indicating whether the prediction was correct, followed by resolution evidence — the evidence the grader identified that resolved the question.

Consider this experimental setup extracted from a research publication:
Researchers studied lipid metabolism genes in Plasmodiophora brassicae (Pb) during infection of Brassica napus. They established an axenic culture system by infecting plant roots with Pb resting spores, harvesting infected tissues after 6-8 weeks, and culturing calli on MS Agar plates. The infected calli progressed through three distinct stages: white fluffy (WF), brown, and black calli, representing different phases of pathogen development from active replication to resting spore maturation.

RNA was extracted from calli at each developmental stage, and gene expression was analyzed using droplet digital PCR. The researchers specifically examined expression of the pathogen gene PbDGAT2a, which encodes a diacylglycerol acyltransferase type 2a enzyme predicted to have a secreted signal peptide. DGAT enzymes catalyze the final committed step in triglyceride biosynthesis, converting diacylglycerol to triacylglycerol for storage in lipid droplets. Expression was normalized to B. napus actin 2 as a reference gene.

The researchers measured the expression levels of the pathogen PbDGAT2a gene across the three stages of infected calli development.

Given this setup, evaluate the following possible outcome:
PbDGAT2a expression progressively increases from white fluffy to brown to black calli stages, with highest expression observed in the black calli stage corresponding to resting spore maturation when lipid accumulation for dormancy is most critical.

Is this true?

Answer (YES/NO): NO